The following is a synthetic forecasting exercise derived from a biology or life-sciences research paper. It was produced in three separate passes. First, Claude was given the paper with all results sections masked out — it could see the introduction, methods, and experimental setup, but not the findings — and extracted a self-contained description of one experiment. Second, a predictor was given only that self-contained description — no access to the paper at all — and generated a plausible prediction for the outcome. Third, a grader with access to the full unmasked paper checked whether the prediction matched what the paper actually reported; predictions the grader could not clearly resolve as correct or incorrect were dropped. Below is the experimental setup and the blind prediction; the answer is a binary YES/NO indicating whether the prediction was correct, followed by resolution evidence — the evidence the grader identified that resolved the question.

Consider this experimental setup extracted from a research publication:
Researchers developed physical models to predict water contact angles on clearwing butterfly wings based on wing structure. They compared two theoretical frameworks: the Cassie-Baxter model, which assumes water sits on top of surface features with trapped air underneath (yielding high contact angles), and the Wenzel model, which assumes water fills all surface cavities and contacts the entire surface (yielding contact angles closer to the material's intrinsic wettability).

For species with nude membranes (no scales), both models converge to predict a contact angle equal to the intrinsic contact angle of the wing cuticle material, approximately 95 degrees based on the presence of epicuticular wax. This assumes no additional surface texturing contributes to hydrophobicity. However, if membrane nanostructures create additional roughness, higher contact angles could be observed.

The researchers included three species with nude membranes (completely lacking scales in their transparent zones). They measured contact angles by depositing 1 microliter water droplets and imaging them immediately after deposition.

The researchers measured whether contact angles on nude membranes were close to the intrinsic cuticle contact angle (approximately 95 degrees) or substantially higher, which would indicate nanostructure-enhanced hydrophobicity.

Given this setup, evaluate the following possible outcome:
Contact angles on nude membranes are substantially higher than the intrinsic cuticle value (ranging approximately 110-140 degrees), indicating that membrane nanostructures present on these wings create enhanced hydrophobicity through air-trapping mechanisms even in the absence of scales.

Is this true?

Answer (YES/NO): NO